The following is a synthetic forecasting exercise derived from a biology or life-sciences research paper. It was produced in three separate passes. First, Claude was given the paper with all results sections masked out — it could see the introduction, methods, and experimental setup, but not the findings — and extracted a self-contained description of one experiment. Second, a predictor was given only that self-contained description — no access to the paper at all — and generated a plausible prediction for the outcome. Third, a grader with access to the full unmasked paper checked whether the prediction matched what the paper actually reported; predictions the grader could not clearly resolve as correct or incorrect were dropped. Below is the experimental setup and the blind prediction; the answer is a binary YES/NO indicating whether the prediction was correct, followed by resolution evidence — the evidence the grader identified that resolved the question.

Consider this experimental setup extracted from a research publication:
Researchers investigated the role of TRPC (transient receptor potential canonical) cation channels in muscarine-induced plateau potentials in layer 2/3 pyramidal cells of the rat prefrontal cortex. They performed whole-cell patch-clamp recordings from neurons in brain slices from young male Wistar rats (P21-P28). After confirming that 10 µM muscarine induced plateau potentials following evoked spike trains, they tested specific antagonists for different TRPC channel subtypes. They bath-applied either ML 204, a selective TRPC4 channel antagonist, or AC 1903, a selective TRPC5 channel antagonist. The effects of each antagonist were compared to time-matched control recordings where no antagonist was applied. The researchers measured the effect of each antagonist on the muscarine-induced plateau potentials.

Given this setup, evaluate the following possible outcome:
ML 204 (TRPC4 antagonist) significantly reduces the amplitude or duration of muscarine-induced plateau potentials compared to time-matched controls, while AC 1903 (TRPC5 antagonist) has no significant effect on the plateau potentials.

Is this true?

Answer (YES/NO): NO